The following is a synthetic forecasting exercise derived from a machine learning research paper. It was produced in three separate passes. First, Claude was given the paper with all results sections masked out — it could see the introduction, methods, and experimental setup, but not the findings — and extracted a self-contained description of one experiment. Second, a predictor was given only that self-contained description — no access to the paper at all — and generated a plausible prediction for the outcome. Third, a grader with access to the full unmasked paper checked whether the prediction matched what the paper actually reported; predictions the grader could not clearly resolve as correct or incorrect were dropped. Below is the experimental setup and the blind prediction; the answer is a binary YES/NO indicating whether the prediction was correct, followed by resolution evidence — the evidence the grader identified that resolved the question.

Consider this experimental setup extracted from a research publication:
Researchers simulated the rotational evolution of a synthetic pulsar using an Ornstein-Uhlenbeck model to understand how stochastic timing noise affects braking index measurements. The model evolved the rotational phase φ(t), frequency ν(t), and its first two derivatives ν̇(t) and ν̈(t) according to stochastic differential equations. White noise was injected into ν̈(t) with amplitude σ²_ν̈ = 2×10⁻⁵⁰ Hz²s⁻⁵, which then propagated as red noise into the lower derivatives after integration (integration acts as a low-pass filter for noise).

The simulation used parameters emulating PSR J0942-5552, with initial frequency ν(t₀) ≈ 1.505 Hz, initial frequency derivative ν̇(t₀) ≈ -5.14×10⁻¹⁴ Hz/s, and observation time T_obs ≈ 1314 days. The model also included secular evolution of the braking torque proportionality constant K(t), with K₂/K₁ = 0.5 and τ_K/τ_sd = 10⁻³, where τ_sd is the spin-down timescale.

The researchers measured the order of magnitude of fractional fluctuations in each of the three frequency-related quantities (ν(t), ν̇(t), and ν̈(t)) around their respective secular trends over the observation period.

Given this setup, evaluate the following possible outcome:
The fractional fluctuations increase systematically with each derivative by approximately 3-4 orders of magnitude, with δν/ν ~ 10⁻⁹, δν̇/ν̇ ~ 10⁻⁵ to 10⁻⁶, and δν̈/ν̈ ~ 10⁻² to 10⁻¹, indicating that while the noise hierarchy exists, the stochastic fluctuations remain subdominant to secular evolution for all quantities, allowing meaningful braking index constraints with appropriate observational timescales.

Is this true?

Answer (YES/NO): NO